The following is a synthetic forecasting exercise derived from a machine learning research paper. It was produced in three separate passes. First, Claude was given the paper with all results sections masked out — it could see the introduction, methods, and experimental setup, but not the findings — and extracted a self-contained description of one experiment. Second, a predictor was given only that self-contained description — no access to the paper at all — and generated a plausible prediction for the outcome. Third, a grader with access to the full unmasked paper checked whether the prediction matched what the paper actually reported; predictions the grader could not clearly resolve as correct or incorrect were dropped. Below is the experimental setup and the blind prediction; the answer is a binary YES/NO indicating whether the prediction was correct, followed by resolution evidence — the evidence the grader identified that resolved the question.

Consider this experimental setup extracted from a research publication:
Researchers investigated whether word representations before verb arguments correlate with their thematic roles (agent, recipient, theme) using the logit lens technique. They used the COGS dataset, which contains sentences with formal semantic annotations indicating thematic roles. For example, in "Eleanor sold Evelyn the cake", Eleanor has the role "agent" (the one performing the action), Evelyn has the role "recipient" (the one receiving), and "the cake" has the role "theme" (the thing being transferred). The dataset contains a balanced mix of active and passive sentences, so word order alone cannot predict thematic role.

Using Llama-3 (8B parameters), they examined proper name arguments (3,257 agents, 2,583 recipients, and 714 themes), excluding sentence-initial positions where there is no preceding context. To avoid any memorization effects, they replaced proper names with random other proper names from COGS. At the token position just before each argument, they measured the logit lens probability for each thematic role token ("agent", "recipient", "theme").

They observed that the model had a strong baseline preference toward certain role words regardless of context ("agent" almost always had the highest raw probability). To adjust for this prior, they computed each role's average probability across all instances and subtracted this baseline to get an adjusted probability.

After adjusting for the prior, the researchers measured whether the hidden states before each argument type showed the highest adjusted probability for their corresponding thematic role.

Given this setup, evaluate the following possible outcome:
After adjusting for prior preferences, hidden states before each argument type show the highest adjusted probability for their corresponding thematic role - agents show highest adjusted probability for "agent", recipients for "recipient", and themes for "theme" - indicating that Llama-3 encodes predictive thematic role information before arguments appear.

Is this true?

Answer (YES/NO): YES